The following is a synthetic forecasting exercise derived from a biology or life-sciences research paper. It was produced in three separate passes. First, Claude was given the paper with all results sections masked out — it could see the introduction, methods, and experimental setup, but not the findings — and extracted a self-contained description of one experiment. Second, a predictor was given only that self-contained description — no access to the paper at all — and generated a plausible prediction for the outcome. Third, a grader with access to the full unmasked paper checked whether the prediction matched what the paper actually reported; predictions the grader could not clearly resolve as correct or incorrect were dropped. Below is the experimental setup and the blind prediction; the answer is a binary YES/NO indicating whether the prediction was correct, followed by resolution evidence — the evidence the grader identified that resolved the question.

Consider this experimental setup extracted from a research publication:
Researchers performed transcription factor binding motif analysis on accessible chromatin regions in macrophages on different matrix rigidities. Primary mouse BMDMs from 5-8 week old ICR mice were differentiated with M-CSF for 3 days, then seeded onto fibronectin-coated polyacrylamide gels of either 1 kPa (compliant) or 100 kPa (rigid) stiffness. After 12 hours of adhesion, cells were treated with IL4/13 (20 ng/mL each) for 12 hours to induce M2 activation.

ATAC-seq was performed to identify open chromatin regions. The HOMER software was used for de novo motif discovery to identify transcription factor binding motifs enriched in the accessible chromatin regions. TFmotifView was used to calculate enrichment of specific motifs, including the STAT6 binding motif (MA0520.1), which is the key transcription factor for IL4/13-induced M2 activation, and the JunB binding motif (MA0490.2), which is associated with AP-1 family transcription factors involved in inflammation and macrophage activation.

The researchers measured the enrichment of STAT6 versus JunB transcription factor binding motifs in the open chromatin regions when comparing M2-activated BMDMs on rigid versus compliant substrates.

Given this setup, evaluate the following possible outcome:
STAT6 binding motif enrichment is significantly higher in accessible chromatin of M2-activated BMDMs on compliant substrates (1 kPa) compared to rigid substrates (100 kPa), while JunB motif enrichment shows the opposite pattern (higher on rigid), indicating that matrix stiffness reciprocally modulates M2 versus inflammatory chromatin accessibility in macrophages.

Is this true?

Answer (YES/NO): NO